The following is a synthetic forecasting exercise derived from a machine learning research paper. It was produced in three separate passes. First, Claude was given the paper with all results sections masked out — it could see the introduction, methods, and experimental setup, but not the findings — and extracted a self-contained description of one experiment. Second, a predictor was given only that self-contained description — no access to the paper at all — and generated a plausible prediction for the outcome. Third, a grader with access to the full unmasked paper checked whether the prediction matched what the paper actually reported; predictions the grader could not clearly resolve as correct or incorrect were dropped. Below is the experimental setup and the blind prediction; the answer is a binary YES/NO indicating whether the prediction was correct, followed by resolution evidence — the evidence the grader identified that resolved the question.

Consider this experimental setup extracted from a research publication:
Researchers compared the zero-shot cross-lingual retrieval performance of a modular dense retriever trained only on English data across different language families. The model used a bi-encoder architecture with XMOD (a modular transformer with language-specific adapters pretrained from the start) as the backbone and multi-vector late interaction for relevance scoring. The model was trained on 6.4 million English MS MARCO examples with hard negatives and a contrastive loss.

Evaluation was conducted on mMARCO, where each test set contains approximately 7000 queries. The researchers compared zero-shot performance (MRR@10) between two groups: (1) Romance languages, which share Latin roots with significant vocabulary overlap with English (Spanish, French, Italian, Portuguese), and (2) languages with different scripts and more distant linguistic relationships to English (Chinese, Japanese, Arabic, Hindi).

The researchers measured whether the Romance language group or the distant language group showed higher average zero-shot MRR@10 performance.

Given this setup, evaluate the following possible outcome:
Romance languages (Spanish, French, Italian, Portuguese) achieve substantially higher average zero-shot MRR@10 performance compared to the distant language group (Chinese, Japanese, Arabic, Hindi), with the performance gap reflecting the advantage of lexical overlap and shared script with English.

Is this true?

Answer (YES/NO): YES